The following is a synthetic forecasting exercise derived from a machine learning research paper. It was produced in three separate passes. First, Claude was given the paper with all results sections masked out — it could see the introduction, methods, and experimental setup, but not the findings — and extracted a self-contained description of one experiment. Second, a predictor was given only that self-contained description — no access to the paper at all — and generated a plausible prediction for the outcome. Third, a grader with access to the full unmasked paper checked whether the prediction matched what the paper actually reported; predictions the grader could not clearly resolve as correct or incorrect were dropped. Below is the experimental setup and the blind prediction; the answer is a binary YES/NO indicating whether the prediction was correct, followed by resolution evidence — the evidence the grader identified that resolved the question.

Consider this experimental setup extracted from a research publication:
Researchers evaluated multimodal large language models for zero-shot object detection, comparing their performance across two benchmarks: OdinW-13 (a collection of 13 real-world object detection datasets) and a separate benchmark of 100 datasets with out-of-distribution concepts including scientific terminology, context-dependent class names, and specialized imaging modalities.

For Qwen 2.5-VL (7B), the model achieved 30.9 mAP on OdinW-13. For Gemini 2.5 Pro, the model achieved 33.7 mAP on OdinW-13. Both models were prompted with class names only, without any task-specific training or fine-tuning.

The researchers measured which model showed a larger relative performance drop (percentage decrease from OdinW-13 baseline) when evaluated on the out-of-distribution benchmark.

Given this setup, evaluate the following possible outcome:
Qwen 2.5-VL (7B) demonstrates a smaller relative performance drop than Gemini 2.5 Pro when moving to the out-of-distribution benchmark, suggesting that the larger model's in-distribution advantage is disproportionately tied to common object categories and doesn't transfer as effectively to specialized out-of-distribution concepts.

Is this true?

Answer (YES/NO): YES